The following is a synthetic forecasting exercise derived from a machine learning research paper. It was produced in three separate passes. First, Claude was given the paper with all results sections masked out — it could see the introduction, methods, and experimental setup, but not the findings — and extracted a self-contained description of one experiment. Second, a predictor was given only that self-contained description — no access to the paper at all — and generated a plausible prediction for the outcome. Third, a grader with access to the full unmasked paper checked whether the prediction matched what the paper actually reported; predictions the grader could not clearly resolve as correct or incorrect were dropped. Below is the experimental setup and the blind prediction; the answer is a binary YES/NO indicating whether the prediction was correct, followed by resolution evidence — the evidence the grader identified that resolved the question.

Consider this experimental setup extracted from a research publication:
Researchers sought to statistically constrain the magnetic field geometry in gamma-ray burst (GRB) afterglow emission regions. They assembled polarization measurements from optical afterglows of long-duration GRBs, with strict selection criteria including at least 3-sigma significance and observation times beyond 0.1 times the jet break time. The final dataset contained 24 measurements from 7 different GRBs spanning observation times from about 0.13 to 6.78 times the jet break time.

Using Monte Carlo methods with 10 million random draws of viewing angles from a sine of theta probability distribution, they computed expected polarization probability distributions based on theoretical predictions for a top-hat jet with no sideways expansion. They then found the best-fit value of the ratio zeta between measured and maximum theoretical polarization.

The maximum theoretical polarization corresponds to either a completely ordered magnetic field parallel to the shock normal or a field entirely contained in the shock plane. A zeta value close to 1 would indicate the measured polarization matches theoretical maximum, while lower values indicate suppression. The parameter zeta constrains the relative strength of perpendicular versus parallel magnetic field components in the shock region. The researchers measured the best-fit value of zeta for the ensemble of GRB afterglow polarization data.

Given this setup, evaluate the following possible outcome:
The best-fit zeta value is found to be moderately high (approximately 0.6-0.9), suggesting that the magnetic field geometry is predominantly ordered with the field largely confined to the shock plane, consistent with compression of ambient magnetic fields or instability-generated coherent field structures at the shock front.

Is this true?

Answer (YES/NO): NO